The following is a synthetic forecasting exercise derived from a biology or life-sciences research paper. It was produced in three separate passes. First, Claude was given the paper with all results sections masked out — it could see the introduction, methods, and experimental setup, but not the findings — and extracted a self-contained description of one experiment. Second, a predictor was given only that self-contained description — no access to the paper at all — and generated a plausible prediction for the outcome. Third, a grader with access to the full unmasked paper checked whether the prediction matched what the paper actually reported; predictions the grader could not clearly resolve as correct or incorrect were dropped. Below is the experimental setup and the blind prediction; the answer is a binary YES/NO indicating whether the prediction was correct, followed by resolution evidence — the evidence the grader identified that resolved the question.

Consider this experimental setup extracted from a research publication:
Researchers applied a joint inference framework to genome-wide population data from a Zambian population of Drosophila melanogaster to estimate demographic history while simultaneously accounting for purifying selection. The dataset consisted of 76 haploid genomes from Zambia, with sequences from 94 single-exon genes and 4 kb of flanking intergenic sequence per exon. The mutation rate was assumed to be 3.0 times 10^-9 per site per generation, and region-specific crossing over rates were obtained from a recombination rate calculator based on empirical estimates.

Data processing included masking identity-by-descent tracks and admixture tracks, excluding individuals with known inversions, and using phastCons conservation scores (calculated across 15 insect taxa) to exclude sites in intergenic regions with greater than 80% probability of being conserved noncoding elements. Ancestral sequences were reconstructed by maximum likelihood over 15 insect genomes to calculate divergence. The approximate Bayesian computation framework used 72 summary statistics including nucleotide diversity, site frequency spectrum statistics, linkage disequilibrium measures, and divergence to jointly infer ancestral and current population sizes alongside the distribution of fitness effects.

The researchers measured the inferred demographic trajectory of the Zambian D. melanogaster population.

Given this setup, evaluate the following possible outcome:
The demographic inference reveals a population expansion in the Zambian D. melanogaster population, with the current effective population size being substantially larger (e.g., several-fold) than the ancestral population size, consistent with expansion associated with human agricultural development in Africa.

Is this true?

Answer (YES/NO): NO